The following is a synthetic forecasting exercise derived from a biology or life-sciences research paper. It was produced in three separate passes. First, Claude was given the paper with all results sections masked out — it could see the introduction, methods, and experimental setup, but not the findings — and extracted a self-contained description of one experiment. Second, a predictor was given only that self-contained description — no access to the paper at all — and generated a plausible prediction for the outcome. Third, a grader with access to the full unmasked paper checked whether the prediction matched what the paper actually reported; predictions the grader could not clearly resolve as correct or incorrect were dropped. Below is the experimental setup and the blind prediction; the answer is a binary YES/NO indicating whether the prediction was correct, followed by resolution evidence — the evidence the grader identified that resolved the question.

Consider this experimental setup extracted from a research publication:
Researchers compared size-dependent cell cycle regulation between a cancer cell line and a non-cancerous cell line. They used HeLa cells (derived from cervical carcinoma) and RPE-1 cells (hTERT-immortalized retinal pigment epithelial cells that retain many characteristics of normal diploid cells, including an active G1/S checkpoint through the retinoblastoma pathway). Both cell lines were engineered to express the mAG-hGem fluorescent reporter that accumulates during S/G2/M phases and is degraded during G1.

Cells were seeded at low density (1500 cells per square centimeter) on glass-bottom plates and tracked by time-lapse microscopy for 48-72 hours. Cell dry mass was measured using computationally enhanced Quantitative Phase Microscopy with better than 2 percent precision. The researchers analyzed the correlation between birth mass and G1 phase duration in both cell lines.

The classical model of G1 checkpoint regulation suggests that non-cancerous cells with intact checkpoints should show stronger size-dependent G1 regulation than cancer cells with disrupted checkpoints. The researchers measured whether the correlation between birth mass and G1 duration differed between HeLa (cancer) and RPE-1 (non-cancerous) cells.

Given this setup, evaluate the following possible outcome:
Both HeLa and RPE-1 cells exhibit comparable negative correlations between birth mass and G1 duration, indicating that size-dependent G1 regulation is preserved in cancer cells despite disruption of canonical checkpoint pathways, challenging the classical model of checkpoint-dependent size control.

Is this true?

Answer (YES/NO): NO